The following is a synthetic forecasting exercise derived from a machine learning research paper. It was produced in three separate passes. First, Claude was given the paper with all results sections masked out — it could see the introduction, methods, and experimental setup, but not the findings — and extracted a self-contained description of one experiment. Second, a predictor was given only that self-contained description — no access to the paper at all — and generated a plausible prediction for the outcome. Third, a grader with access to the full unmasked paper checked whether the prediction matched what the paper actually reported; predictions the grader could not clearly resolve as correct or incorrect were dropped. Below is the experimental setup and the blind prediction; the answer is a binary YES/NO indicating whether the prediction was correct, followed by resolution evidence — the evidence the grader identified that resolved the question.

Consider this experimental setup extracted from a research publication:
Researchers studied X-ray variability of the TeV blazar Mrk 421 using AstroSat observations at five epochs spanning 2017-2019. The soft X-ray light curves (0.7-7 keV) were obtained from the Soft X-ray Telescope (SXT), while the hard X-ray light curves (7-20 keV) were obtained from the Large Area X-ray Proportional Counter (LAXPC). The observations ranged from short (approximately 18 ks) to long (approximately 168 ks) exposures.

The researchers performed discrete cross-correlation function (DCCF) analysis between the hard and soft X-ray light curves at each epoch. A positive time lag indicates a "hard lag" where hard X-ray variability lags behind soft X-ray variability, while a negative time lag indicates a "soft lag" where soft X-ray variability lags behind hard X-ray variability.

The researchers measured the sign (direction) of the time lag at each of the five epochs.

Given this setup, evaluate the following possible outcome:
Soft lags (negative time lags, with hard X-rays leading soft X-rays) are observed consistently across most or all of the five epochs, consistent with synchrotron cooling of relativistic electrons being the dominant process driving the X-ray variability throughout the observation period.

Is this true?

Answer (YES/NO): NO